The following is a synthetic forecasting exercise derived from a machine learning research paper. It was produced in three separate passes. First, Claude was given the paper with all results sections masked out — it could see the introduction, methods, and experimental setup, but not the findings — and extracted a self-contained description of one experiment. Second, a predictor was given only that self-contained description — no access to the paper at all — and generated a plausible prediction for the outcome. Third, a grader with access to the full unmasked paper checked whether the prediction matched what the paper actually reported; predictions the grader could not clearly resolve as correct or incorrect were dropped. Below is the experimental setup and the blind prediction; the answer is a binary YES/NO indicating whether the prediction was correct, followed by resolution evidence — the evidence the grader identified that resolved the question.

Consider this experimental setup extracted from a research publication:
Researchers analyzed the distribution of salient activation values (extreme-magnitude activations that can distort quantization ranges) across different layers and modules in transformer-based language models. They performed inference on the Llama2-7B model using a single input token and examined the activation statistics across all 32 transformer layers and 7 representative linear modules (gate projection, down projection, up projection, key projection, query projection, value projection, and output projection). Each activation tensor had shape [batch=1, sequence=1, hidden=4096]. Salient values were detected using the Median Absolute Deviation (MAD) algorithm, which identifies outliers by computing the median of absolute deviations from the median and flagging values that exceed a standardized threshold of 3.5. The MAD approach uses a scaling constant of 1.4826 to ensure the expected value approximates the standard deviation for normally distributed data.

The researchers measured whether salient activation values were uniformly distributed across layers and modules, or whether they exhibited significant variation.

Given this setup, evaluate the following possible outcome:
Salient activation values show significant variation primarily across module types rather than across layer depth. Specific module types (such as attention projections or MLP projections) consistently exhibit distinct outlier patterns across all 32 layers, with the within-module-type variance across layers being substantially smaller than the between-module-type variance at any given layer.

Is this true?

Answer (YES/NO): NO